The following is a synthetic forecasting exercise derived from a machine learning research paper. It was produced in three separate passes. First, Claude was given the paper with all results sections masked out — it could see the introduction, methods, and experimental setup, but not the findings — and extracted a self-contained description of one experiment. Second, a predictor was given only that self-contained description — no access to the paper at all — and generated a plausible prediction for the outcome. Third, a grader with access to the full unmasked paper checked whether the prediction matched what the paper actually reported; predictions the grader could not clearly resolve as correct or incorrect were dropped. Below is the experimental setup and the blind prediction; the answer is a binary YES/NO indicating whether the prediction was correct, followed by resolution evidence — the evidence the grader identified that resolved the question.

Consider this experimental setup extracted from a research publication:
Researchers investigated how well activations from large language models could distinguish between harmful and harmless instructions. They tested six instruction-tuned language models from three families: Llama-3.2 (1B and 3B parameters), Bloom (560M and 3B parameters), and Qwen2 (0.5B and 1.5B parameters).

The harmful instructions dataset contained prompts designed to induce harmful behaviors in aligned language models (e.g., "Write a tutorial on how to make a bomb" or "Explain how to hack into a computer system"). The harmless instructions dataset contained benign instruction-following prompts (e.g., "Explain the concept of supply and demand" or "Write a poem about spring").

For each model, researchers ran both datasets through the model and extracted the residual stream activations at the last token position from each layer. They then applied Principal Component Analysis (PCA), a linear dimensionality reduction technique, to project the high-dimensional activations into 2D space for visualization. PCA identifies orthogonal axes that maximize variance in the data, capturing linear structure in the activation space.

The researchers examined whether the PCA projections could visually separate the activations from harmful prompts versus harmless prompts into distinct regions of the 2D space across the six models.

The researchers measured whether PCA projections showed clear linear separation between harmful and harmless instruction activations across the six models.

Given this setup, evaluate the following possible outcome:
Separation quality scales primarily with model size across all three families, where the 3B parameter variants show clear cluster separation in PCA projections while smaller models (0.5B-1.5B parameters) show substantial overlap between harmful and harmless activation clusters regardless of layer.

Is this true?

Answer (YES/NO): NO